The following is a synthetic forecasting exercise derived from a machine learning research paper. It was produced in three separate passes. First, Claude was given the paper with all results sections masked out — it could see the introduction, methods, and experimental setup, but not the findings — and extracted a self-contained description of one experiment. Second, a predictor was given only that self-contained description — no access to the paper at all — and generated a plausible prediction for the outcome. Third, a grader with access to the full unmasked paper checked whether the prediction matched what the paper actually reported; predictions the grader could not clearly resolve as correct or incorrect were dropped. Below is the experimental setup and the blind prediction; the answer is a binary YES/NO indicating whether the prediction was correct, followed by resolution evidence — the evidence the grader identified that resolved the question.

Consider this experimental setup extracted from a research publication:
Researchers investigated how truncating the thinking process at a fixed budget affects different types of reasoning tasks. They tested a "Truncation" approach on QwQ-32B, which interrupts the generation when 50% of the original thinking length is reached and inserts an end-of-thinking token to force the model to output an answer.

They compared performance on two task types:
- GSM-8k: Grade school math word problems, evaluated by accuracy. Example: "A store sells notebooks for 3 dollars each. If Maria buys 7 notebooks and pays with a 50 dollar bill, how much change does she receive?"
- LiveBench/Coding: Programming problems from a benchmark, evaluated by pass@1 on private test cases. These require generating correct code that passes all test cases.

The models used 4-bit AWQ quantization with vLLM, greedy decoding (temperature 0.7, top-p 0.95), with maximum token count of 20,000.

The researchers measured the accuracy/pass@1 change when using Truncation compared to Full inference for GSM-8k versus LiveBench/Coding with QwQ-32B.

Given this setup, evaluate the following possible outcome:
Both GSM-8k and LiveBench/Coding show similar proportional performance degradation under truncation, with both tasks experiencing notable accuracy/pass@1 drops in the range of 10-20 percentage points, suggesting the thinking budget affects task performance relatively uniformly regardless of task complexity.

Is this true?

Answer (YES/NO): NO